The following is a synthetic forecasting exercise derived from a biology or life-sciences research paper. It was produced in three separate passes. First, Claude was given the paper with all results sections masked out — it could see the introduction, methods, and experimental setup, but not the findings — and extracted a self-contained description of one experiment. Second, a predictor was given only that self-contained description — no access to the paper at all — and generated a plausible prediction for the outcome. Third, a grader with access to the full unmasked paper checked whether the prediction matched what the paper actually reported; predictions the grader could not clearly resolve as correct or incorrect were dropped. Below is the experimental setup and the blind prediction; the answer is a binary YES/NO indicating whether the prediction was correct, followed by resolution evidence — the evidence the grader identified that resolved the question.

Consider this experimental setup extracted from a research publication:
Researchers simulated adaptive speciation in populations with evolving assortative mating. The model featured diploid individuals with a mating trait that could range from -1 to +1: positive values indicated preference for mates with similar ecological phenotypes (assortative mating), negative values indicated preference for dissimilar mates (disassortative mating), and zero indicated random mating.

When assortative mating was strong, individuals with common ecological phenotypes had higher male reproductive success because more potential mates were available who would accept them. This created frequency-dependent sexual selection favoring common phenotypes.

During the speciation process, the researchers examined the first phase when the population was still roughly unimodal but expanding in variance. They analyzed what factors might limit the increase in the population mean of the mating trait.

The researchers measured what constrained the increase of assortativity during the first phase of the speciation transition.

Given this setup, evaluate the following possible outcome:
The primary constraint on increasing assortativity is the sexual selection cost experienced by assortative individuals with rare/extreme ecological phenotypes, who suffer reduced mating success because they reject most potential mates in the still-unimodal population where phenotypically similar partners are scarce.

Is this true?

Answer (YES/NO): NO